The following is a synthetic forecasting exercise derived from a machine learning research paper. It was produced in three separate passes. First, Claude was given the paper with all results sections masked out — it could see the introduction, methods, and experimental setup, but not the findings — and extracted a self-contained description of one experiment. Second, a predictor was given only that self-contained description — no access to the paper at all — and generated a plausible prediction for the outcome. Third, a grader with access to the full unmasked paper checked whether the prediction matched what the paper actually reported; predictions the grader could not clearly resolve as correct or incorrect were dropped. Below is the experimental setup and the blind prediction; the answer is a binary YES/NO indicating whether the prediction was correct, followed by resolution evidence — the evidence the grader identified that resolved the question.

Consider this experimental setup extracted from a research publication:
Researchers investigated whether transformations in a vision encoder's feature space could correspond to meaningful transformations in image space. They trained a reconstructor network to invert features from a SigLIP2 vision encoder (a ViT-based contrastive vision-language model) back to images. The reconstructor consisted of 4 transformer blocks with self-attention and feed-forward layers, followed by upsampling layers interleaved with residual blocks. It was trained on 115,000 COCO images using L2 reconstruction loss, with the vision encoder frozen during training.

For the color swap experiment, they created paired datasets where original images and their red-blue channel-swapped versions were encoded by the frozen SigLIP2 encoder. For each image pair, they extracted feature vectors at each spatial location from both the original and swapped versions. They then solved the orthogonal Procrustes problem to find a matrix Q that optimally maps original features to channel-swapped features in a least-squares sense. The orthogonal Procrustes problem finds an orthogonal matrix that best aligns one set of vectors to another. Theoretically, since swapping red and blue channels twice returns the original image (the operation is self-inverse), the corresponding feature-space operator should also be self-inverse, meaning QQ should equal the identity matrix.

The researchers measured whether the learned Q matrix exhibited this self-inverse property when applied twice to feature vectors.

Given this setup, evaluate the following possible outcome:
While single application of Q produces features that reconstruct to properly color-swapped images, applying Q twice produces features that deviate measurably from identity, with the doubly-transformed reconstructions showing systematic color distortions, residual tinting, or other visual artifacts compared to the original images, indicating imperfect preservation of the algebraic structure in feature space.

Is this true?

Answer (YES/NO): NO